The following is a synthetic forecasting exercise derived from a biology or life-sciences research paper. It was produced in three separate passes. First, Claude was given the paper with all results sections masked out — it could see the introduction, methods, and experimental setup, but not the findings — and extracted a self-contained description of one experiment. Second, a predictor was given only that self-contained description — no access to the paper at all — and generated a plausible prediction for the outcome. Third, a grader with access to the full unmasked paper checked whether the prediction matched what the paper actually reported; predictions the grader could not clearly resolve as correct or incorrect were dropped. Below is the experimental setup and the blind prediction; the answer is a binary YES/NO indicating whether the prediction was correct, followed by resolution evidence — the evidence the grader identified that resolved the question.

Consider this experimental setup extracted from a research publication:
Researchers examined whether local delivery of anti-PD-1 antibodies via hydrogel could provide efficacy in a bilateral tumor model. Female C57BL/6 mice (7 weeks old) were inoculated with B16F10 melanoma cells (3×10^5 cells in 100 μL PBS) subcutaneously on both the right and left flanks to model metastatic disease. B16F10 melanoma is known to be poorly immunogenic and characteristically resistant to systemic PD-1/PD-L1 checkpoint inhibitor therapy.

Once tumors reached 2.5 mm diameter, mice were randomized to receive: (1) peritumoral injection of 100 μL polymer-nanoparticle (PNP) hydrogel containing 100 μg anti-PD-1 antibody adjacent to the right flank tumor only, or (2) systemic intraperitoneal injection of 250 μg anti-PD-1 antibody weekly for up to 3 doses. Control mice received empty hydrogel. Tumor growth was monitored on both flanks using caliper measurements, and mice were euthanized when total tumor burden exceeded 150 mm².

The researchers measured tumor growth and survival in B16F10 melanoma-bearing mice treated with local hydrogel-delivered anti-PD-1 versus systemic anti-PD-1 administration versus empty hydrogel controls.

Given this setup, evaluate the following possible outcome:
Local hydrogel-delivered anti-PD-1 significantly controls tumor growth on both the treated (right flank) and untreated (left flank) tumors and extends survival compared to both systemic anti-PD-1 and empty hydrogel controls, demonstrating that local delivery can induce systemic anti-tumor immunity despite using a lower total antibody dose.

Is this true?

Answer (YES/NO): NO